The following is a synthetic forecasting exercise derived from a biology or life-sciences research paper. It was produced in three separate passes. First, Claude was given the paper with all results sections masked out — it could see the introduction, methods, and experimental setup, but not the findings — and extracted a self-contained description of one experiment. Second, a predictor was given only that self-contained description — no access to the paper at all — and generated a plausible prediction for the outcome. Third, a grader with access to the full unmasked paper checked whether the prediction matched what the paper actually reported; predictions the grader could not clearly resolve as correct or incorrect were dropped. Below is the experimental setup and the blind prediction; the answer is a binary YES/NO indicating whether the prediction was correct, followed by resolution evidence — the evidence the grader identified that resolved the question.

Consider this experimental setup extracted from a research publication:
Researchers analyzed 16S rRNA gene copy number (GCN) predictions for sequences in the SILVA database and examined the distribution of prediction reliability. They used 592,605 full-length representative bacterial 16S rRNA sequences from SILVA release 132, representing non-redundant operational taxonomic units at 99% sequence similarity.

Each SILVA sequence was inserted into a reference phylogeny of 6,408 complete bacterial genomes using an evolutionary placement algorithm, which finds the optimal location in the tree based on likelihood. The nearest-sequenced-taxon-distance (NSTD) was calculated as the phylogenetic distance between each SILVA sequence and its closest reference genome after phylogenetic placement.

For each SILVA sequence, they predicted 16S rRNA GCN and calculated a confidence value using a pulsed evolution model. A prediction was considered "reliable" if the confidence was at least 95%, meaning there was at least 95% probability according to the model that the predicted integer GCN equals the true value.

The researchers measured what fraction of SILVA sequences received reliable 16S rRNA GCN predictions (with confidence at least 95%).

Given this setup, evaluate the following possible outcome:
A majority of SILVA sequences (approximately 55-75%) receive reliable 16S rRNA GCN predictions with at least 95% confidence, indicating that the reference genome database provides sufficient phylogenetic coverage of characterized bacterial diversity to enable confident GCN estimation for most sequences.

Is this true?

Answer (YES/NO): NO